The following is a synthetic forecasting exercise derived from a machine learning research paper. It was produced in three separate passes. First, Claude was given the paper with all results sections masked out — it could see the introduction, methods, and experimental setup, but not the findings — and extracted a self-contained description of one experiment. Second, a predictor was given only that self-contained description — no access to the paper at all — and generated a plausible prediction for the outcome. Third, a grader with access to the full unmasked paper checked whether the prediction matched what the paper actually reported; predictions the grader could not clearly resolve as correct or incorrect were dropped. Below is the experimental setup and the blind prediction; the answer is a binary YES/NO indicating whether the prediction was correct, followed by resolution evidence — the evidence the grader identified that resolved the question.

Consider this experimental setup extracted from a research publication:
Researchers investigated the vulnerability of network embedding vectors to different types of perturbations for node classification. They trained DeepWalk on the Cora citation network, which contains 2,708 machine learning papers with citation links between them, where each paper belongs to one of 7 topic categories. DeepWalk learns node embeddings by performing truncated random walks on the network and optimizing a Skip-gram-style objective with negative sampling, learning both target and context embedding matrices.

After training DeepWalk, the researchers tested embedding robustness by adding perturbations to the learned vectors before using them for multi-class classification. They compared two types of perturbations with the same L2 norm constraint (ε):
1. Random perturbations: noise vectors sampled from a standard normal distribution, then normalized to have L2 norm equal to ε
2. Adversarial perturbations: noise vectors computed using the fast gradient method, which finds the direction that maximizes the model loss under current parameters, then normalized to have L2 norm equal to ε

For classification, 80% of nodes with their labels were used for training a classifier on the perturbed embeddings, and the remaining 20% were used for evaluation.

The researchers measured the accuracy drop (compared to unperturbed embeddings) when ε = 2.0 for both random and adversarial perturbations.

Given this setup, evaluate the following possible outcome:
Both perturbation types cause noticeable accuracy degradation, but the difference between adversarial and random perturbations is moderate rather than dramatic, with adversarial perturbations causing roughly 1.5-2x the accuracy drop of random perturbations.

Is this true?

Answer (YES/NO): NO